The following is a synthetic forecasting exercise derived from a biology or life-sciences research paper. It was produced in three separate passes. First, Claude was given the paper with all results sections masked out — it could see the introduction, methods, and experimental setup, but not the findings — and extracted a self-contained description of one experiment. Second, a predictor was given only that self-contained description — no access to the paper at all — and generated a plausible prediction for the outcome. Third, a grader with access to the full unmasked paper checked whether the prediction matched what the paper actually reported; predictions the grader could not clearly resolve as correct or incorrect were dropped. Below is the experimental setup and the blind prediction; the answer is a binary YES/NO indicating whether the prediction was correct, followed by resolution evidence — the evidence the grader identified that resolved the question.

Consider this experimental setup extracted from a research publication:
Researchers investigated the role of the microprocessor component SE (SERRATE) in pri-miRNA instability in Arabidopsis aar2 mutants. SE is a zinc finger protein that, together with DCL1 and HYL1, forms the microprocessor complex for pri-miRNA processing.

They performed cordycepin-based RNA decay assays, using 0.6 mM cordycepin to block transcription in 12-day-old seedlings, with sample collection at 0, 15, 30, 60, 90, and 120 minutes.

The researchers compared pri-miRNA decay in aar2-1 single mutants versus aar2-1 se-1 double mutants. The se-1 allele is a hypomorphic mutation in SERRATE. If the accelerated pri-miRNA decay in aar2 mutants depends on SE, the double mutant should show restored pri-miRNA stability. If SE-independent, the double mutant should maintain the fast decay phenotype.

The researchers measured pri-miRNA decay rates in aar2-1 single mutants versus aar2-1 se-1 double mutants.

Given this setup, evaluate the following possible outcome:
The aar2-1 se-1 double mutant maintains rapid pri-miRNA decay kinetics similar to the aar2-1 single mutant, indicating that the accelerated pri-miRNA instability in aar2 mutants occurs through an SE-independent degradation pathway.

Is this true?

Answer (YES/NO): NO